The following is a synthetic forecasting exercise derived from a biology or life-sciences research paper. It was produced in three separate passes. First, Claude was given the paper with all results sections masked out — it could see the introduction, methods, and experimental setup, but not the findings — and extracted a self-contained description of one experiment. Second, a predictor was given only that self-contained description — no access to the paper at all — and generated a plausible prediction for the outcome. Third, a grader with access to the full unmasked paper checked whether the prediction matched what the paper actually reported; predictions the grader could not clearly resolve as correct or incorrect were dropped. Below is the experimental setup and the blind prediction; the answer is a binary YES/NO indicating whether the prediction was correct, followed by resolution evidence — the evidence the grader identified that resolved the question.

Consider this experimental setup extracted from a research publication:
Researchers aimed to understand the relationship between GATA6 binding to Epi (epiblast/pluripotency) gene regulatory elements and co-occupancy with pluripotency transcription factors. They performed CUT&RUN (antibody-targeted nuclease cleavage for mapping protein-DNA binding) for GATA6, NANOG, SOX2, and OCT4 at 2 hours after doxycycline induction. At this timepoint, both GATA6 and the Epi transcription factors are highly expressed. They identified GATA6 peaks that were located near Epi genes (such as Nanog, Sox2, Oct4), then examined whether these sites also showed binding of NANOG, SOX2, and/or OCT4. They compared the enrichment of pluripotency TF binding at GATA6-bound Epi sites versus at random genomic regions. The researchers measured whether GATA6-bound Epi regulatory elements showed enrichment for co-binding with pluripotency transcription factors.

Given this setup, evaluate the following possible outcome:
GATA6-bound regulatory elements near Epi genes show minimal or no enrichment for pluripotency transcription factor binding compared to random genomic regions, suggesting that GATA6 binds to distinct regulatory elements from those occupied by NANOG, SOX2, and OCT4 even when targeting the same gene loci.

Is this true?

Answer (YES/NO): NO